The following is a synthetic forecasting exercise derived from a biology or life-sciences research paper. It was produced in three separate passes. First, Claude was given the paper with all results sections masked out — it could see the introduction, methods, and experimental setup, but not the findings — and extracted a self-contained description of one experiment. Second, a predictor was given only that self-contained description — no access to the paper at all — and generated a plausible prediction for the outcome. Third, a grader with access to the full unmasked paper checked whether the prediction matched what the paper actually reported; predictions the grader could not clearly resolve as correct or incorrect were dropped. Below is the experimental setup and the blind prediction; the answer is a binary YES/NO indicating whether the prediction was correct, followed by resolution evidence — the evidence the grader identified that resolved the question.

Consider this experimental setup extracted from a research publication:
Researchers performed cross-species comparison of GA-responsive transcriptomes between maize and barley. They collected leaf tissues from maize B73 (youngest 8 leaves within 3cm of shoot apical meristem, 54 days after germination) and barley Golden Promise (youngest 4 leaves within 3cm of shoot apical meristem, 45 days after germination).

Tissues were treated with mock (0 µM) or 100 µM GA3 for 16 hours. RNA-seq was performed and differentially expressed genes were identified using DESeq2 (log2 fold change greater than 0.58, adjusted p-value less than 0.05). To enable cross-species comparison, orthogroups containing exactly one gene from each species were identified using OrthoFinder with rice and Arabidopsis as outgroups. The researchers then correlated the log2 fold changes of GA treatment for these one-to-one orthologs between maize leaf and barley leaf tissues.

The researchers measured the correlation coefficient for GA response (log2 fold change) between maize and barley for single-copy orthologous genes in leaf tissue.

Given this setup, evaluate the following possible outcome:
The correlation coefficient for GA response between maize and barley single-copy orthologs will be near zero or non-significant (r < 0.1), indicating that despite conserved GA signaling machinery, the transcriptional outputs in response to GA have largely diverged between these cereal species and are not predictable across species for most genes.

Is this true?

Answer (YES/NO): NO